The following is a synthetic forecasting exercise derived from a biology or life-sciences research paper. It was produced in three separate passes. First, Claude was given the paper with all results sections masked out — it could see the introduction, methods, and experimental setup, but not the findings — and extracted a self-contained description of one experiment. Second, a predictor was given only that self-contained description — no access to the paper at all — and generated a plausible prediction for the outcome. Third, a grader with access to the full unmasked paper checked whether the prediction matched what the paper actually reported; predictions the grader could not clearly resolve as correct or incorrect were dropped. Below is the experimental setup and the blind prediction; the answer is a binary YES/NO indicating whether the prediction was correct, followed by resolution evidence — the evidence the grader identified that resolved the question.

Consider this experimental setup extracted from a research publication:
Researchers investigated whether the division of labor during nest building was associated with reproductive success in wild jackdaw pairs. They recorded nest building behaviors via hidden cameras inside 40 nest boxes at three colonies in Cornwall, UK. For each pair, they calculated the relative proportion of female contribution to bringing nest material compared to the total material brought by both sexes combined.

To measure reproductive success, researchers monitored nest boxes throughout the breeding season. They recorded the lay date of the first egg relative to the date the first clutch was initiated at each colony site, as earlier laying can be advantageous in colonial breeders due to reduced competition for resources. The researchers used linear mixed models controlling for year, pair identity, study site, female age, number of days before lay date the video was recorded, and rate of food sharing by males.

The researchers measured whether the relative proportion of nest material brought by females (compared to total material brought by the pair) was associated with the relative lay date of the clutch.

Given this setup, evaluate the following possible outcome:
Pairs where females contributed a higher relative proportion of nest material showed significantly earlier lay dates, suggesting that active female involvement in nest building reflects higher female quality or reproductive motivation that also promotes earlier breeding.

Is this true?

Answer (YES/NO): YES